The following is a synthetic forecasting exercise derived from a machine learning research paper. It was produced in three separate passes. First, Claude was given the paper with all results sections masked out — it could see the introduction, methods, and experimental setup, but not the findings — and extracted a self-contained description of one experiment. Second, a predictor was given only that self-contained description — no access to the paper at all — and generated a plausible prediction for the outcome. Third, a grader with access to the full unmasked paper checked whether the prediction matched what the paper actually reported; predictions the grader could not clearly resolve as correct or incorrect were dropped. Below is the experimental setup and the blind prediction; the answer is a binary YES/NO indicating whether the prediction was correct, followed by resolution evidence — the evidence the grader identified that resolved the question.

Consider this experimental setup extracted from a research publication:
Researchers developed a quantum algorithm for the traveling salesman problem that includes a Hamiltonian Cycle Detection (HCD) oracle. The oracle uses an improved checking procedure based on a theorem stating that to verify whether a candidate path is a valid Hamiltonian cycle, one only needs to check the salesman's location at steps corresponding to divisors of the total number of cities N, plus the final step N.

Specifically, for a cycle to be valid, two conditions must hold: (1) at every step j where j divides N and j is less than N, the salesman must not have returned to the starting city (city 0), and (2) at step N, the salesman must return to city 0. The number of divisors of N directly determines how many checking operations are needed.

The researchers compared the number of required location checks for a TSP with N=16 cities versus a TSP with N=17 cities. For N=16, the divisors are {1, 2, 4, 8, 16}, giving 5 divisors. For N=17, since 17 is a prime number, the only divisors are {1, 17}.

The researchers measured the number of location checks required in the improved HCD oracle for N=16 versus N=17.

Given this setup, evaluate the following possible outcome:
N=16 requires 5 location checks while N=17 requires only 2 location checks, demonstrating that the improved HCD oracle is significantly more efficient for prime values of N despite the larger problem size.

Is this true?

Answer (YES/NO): YES